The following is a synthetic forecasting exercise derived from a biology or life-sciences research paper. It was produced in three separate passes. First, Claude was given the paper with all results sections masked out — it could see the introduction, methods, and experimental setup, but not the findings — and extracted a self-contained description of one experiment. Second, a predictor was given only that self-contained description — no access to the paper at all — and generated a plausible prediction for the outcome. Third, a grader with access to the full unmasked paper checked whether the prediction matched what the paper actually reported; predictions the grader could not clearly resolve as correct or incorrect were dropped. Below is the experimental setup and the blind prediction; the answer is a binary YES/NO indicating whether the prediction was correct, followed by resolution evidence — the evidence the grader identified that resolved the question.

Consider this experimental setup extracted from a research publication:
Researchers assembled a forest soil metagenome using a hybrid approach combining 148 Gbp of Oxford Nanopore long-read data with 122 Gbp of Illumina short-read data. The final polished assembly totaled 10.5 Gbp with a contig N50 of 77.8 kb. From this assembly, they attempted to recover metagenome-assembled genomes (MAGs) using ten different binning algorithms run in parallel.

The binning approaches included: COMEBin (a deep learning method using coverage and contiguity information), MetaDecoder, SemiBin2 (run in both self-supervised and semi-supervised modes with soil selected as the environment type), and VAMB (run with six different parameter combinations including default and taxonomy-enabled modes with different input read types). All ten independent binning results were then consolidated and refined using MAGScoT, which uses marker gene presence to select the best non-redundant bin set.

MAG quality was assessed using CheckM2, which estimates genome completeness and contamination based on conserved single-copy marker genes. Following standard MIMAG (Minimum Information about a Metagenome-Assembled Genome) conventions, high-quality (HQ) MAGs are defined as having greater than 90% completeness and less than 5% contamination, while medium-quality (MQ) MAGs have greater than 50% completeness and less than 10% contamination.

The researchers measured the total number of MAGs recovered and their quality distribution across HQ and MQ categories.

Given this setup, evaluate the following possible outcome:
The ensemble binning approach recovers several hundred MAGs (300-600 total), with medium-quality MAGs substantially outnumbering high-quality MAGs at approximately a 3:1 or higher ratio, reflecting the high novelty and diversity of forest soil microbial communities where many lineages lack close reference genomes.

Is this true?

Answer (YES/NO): NO